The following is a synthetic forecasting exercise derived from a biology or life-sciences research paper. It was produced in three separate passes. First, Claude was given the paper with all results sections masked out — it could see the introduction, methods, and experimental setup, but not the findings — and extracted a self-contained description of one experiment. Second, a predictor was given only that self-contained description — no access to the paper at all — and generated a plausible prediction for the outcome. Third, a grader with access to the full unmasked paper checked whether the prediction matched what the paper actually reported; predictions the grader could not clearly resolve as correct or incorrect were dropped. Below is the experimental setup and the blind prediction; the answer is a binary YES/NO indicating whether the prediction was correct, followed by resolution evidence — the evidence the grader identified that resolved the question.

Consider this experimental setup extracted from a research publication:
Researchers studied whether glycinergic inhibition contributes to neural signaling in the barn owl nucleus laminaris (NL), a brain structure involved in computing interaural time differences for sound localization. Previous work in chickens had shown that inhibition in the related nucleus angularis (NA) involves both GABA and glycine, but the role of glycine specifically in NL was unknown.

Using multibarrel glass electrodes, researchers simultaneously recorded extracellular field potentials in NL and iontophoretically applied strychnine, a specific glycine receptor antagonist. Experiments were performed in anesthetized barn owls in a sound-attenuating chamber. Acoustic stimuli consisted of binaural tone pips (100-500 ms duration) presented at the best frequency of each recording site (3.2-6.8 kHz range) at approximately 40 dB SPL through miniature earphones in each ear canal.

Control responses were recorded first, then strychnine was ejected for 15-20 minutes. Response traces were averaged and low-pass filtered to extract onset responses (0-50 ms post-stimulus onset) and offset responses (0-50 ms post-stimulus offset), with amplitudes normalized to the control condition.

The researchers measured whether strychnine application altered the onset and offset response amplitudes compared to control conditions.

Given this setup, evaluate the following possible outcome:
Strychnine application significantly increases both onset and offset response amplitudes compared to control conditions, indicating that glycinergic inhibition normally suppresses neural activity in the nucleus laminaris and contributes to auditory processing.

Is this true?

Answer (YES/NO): YES